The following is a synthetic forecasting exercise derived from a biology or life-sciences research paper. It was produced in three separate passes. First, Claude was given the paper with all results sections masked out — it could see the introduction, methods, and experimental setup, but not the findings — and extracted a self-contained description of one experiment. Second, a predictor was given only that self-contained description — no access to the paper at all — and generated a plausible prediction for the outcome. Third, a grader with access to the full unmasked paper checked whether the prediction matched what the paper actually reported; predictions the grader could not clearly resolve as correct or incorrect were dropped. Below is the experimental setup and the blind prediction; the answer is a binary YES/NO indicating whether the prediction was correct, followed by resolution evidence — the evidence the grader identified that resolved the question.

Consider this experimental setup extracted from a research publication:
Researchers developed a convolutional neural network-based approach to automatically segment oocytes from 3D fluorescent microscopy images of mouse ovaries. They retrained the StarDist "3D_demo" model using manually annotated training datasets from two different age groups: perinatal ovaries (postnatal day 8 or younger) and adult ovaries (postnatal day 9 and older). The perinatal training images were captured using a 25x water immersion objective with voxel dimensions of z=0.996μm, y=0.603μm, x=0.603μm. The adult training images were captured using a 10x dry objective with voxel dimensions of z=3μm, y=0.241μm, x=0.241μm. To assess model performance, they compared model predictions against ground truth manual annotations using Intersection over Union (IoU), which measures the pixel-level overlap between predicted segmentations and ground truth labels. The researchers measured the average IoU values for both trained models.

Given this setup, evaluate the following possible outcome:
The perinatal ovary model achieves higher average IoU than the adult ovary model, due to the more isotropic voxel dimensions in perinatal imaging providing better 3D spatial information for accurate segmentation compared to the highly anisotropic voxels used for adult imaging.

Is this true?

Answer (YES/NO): NO